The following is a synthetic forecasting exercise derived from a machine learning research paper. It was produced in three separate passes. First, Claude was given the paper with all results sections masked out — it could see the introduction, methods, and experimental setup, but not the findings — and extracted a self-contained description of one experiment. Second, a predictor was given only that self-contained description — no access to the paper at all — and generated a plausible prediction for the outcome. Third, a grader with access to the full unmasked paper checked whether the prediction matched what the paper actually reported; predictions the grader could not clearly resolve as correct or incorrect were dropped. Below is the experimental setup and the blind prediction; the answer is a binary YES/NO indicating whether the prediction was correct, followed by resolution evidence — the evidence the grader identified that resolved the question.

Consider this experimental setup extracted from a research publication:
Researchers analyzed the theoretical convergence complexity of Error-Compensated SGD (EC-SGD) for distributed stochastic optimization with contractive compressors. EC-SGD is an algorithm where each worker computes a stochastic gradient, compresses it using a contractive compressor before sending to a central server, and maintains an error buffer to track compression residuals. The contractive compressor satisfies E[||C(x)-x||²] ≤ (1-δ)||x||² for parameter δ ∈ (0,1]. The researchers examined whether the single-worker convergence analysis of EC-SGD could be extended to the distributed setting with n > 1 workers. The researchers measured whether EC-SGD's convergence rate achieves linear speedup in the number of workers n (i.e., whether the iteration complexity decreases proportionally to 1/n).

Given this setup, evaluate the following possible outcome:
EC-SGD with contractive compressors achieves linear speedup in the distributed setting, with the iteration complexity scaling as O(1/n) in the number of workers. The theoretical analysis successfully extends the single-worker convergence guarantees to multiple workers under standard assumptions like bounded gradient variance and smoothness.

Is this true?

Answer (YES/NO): NO